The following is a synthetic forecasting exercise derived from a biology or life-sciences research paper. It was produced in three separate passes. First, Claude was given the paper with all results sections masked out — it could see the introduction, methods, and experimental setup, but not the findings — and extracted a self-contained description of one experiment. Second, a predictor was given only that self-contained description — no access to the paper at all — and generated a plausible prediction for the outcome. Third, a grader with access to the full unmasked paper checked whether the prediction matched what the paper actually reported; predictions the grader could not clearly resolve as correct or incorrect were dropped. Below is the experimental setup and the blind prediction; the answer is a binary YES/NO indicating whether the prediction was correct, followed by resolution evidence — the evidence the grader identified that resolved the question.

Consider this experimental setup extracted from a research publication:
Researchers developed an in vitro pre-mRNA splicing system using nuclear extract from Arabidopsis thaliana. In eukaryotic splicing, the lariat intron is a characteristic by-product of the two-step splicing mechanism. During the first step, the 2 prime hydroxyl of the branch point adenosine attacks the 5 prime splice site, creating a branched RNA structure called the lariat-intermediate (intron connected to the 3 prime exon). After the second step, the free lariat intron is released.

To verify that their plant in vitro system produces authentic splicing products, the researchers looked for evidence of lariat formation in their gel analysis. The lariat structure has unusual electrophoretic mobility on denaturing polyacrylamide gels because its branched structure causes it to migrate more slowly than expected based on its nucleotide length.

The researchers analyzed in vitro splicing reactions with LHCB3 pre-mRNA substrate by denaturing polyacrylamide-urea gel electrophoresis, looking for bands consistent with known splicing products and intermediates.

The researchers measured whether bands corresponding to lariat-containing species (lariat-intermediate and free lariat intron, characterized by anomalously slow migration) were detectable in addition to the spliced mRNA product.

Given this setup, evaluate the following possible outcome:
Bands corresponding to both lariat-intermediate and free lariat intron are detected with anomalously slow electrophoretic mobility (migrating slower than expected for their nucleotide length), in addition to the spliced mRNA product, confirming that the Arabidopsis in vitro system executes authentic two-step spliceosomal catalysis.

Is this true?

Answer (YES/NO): NO